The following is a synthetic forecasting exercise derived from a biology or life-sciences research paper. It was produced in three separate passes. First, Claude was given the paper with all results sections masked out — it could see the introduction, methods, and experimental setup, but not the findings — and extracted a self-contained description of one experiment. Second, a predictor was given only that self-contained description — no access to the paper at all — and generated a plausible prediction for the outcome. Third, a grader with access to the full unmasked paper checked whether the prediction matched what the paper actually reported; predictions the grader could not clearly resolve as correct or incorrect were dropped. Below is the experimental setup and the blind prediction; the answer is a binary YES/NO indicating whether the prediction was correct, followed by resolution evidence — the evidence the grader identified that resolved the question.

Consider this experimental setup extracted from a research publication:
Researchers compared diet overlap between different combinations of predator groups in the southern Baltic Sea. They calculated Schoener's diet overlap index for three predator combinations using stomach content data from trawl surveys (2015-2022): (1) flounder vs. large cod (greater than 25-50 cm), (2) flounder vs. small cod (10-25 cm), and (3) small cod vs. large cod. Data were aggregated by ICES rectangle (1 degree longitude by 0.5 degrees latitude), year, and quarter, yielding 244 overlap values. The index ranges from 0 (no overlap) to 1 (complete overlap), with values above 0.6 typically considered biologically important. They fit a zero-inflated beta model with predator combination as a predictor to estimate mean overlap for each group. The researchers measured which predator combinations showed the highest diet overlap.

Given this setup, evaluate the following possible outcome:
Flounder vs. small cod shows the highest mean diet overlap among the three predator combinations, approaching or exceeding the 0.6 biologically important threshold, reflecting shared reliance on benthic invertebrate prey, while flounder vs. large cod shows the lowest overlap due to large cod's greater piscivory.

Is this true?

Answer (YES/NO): NO